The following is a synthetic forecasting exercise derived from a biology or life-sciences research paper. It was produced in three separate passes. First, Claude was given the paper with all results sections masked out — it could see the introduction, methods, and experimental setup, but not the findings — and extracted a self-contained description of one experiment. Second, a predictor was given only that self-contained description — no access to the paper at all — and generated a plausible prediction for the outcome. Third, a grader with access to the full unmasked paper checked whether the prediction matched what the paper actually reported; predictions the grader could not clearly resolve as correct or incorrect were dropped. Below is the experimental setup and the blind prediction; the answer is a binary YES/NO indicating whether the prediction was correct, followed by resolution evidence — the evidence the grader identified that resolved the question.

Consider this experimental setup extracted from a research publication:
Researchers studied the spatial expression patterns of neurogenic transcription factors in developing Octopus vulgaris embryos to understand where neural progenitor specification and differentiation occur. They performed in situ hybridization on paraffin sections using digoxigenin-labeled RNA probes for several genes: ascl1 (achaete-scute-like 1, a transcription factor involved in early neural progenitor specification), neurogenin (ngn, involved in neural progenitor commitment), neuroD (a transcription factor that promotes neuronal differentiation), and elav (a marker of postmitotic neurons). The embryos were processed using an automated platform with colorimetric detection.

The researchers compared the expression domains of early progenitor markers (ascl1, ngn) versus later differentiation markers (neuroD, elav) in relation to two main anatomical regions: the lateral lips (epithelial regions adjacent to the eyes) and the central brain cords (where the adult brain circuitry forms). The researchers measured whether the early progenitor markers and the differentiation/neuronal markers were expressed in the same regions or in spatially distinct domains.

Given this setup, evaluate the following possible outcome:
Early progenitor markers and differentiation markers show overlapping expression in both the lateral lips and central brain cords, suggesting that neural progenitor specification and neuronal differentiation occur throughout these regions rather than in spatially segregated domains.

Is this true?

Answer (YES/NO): NO